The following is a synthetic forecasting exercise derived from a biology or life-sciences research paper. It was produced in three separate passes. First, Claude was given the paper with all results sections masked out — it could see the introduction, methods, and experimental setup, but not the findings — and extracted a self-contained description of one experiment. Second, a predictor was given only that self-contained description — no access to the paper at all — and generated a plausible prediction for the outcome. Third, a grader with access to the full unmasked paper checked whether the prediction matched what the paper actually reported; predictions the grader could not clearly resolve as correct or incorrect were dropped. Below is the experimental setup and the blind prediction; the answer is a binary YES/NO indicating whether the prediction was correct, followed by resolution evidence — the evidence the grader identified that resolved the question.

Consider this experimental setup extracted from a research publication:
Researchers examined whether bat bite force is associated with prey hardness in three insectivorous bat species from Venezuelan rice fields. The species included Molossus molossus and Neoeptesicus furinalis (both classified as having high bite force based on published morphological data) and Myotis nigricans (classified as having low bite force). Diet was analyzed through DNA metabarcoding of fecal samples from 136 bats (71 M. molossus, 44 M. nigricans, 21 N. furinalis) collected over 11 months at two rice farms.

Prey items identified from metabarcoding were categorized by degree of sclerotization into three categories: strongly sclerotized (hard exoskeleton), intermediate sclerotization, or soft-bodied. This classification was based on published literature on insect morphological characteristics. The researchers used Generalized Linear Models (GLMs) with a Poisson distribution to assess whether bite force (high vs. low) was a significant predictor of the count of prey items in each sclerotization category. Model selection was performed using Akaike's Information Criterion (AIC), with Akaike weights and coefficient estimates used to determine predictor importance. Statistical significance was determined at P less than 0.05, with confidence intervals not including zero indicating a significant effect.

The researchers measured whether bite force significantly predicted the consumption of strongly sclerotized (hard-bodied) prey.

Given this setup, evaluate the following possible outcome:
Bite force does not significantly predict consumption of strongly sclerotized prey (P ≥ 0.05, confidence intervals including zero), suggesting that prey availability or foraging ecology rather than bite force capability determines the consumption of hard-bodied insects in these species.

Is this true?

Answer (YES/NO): NO